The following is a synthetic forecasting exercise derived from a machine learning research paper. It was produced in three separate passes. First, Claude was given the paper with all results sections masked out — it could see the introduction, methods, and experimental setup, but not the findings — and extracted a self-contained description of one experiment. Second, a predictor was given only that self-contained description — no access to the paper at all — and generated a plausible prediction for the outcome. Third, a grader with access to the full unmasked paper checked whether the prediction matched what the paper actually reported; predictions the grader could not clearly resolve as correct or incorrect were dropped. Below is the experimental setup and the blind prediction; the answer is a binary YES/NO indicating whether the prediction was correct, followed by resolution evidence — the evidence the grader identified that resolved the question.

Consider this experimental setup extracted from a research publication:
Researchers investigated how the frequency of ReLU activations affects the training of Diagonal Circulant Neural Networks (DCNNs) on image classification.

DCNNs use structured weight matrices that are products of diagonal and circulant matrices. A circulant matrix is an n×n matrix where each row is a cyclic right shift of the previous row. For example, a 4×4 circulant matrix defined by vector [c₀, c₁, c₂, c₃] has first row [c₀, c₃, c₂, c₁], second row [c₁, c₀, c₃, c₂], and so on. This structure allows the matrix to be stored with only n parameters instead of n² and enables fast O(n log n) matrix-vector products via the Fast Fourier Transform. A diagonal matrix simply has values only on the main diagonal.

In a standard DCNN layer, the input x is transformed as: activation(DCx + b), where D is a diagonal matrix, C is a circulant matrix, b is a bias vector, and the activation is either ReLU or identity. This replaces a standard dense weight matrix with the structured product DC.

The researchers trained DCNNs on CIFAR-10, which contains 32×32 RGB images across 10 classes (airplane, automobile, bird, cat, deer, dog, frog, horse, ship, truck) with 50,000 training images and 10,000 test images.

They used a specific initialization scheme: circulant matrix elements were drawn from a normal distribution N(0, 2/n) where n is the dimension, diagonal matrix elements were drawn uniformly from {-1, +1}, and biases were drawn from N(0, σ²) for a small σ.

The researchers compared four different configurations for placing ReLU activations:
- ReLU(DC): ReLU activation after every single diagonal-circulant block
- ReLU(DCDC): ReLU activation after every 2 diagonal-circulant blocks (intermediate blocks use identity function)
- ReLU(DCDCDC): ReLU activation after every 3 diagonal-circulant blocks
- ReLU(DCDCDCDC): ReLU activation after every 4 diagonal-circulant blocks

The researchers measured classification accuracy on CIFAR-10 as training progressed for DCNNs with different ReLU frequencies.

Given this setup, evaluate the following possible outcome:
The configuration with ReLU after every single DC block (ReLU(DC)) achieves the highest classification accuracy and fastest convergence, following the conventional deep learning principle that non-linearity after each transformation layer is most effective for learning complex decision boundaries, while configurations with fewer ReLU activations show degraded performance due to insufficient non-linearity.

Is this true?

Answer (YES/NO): NO